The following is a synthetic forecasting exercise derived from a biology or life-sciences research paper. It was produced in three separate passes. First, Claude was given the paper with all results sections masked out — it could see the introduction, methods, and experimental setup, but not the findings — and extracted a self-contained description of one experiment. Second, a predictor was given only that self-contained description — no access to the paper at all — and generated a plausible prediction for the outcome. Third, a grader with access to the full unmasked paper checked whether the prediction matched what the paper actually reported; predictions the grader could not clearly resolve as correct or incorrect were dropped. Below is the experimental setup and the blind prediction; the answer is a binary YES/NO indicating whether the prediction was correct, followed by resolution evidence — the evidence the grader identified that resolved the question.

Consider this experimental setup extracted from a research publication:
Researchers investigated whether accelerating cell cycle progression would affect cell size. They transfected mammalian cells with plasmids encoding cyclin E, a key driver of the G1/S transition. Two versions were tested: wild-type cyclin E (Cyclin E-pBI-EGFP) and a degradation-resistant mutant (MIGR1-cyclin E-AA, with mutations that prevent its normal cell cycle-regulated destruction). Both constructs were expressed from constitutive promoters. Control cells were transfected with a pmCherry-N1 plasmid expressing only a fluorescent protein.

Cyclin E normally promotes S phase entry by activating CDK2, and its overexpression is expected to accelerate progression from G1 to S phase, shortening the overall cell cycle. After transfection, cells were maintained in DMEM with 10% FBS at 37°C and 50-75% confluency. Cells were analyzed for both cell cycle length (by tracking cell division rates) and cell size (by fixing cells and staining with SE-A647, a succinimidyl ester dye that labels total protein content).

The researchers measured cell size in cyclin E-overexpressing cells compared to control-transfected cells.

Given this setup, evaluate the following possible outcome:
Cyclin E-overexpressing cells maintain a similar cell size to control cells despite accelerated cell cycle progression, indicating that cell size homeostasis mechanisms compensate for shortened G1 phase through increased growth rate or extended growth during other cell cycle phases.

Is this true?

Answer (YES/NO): YES